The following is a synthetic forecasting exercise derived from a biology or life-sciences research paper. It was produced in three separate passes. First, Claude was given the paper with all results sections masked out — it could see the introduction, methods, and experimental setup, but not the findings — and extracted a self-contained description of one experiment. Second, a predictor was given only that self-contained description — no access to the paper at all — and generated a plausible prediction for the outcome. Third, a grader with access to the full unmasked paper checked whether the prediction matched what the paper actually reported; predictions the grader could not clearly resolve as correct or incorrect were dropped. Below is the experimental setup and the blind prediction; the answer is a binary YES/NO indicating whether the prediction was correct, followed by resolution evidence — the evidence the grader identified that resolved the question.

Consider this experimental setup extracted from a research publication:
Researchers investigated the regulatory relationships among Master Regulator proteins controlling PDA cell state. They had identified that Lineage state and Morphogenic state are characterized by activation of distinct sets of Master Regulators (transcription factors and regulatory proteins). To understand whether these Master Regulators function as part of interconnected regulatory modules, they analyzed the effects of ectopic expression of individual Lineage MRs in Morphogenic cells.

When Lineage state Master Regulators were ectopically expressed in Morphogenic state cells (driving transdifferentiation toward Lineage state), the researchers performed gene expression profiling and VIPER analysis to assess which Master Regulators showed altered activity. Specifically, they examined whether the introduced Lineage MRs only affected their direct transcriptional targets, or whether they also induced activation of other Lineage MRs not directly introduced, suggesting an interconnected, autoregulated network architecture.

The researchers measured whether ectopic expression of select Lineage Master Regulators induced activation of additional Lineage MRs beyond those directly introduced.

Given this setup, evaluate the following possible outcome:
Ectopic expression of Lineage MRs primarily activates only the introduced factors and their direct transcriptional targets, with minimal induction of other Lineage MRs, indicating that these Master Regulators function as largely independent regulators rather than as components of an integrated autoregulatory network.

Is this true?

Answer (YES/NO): NO